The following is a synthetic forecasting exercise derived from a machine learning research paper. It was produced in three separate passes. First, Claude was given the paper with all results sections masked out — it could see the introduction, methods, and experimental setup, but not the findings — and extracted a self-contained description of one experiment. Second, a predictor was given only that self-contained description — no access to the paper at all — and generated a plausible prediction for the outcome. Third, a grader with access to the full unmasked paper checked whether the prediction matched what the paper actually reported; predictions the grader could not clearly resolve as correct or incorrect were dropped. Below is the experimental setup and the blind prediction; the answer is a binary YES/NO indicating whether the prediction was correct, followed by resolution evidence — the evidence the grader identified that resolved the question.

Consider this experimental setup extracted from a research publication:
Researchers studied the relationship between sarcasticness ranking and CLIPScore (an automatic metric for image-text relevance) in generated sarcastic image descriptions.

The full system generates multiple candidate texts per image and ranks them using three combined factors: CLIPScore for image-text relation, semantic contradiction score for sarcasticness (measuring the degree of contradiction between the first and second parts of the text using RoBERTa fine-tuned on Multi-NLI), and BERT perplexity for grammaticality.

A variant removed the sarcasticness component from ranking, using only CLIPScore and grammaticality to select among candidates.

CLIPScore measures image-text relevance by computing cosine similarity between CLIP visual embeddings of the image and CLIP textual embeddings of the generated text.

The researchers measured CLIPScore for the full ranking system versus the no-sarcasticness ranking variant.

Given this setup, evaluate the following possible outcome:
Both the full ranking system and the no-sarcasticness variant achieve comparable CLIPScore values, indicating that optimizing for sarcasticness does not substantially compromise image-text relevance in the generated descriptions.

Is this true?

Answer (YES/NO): NO